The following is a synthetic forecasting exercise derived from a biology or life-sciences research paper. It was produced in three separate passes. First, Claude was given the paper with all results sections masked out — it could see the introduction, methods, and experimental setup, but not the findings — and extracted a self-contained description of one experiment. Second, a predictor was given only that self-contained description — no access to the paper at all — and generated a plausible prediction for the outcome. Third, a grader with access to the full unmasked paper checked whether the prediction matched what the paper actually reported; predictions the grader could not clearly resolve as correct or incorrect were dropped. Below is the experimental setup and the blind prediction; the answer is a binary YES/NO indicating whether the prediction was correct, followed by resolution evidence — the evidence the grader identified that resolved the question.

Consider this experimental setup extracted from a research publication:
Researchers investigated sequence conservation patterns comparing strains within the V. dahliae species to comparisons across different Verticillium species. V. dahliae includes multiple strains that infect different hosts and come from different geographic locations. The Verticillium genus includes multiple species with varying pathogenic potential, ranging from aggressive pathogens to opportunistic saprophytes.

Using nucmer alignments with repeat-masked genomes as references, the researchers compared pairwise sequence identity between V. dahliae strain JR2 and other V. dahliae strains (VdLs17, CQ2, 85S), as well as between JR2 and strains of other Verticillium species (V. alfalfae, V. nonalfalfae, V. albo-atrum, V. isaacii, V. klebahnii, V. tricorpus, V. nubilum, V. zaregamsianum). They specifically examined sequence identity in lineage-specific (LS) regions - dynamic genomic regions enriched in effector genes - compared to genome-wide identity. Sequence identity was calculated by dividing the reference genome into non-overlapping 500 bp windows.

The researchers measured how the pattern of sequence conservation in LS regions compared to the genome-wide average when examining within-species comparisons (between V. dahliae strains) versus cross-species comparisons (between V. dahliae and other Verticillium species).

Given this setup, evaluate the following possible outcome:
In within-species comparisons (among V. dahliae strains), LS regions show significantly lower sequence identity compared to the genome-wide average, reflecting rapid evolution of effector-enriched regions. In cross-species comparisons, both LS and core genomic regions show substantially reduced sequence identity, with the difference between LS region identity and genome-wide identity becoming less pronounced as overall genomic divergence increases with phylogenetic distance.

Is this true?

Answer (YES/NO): NO